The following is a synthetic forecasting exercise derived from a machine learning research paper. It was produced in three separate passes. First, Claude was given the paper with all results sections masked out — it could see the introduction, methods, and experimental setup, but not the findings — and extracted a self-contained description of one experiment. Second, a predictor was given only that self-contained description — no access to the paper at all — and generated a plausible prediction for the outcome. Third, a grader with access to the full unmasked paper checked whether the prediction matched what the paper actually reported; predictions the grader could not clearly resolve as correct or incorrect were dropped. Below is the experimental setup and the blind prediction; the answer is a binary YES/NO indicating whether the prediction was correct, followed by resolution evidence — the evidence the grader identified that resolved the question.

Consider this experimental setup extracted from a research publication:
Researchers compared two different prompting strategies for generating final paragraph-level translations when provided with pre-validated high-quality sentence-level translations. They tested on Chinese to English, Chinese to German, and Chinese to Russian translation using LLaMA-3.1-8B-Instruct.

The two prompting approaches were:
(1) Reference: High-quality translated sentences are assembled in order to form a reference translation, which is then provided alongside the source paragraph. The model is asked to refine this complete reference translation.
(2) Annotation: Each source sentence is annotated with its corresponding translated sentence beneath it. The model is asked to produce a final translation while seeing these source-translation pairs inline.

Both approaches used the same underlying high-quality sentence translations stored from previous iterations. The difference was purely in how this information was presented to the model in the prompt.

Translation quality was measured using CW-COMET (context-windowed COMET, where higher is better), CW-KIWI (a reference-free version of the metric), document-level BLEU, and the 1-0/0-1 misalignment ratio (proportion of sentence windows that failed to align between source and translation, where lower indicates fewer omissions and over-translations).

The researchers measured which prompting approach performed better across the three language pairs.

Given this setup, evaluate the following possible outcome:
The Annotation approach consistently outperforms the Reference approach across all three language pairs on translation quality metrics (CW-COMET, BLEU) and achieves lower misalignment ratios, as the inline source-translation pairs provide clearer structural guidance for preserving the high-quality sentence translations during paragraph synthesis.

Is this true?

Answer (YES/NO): NO